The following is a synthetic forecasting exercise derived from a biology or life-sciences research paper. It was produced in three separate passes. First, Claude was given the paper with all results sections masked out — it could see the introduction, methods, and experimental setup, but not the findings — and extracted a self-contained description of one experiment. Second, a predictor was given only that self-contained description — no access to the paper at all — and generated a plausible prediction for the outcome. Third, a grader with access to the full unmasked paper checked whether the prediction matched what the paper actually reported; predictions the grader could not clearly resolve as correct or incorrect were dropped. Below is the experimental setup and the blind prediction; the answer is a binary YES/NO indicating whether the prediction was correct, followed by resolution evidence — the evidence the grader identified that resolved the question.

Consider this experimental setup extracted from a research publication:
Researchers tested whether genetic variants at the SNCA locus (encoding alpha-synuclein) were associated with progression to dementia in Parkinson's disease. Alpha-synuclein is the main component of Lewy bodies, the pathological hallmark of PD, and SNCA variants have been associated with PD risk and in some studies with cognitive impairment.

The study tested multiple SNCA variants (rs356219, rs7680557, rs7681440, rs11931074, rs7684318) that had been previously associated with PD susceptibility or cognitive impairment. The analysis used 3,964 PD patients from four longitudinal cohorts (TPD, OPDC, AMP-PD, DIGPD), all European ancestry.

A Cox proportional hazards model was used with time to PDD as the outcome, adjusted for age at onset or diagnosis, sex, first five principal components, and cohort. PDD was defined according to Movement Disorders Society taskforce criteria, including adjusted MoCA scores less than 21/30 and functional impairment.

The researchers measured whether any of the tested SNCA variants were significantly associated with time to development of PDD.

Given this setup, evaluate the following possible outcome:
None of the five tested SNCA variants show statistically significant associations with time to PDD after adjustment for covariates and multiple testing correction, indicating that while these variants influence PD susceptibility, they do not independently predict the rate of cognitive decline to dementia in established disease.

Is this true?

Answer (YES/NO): YES